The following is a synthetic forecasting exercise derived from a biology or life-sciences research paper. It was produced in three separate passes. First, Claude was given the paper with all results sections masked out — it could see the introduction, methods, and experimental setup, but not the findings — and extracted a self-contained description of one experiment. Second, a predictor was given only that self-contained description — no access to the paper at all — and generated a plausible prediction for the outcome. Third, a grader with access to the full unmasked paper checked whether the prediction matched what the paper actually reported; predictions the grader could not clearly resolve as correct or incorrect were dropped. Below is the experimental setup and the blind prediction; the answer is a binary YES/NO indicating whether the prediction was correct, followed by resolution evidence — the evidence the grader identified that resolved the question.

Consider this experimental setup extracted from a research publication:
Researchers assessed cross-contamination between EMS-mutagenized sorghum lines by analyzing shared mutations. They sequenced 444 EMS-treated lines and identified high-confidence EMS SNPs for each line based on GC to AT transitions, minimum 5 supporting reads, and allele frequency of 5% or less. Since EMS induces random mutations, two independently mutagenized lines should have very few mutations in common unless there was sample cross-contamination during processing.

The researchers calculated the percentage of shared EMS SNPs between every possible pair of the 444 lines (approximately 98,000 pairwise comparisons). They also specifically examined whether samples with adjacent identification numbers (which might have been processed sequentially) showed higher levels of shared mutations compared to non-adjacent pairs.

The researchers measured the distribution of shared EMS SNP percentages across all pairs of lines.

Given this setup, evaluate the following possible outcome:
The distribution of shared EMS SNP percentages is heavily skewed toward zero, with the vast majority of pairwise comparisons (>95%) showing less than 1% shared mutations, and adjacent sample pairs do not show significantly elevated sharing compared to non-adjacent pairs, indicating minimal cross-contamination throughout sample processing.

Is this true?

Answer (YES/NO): NO